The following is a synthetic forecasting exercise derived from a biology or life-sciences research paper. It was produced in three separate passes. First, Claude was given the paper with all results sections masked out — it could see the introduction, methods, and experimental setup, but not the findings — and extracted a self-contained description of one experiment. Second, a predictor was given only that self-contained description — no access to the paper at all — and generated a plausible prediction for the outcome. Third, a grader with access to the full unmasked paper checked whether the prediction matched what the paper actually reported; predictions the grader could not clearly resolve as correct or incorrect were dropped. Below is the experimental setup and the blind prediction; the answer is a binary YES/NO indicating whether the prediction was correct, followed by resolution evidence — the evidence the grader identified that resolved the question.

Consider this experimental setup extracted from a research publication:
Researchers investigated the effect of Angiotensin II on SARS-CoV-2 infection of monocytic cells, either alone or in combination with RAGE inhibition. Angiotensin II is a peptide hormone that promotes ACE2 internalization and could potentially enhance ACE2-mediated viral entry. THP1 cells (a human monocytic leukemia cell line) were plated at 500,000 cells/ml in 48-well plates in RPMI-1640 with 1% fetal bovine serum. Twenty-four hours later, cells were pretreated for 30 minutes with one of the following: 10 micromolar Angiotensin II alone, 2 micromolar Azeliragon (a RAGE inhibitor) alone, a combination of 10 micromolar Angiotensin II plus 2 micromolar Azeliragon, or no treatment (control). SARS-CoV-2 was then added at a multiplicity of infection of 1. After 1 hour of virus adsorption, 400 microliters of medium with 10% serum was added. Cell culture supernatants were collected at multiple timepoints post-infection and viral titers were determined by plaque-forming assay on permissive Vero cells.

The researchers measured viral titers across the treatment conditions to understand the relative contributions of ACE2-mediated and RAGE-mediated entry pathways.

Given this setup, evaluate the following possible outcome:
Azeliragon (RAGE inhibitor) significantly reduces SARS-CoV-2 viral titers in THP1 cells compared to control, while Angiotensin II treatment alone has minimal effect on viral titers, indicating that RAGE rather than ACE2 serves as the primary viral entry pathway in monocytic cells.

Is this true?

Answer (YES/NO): NO